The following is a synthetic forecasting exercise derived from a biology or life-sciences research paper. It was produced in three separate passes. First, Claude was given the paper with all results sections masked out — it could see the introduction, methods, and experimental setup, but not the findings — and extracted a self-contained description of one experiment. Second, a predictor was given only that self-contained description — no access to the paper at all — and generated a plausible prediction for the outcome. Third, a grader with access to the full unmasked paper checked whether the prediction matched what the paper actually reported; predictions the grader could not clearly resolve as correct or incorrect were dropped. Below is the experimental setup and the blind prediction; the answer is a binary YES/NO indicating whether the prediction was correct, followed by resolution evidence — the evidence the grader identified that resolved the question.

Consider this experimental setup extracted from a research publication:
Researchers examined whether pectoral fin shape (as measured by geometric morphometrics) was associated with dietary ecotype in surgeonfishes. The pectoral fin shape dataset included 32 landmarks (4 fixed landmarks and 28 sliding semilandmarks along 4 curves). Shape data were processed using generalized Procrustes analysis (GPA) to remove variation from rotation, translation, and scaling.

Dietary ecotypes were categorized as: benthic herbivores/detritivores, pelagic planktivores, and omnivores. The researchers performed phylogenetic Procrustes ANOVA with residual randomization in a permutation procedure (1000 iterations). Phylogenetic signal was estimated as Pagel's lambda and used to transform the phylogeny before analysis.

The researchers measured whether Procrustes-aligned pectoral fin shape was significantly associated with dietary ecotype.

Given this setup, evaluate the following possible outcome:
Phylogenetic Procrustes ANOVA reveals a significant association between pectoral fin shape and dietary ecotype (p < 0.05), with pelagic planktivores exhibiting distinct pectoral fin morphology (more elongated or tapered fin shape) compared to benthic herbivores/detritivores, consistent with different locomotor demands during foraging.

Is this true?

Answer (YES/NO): NO